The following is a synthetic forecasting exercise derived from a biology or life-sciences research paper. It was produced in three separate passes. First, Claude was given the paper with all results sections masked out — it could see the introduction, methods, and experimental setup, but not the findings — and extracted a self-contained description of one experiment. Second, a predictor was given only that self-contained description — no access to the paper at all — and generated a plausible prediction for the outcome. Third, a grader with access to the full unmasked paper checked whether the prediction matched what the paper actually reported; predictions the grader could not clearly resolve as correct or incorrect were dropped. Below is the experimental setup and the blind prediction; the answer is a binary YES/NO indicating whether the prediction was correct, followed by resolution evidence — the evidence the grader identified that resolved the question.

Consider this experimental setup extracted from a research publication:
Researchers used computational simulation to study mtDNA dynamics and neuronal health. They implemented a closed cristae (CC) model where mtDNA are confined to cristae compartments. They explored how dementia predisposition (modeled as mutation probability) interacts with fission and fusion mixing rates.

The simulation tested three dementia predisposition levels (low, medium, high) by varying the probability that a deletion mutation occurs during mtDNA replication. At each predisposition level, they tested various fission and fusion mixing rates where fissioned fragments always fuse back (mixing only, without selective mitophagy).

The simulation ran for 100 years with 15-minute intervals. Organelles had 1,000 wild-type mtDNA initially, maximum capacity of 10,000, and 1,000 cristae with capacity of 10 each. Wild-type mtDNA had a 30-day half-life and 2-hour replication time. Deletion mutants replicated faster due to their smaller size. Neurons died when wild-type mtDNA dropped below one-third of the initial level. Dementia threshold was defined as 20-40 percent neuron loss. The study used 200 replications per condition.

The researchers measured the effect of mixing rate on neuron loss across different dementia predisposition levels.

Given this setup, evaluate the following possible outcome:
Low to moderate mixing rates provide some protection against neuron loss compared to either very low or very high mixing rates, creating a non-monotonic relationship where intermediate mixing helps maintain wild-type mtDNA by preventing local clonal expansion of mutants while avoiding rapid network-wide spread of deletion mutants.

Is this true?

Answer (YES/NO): NO